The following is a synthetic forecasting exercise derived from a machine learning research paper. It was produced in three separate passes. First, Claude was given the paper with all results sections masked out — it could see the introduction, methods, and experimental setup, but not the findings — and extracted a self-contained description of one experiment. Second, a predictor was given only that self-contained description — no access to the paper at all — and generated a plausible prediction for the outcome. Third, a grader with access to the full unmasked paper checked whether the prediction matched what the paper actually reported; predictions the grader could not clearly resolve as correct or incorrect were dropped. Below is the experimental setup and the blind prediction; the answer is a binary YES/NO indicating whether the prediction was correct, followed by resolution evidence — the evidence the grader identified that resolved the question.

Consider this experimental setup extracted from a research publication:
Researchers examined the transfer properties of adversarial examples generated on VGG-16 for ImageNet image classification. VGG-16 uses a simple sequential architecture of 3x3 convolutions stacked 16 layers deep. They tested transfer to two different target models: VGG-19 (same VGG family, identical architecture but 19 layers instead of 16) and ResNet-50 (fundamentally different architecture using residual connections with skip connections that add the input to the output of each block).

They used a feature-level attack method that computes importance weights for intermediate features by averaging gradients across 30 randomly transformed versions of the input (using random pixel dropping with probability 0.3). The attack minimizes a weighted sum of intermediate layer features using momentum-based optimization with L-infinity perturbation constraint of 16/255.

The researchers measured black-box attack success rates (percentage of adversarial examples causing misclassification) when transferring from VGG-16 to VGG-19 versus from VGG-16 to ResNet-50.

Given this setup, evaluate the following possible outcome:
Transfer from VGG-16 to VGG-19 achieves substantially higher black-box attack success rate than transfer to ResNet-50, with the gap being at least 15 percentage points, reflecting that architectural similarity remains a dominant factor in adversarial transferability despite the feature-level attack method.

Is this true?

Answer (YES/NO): NO